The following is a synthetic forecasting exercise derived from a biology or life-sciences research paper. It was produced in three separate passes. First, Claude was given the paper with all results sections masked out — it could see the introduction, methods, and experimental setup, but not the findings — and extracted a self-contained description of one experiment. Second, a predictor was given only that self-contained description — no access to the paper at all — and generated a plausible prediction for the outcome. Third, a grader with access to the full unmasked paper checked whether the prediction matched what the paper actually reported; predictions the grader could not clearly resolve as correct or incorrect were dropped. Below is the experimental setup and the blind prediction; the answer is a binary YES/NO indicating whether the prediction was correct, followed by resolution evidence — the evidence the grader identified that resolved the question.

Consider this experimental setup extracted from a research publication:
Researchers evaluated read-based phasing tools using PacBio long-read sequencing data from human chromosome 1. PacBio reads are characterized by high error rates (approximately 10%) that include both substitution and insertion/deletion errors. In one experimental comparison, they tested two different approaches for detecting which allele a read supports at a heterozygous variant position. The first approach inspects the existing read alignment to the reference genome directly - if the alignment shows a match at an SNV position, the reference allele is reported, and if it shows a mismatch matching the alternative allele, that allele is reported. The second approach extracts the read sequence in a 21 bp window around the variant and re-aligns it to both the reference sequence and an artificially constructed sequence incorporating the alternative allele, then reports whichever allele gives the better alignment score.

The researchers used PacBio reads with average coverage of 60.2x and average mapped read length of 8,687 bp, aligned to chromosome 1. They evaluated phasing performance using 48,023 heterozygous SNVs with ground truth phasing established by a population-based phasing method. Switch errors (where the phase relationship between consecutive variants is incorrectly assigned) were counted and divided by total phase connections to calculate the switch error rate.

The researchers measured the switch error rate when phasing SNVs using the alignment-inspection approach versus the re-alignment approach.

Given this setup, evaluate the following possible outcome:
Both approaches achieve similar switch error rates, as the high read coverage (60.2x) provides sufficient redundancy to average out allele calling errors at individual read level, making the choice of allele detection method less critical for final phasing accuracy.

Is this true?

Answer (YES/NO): NO